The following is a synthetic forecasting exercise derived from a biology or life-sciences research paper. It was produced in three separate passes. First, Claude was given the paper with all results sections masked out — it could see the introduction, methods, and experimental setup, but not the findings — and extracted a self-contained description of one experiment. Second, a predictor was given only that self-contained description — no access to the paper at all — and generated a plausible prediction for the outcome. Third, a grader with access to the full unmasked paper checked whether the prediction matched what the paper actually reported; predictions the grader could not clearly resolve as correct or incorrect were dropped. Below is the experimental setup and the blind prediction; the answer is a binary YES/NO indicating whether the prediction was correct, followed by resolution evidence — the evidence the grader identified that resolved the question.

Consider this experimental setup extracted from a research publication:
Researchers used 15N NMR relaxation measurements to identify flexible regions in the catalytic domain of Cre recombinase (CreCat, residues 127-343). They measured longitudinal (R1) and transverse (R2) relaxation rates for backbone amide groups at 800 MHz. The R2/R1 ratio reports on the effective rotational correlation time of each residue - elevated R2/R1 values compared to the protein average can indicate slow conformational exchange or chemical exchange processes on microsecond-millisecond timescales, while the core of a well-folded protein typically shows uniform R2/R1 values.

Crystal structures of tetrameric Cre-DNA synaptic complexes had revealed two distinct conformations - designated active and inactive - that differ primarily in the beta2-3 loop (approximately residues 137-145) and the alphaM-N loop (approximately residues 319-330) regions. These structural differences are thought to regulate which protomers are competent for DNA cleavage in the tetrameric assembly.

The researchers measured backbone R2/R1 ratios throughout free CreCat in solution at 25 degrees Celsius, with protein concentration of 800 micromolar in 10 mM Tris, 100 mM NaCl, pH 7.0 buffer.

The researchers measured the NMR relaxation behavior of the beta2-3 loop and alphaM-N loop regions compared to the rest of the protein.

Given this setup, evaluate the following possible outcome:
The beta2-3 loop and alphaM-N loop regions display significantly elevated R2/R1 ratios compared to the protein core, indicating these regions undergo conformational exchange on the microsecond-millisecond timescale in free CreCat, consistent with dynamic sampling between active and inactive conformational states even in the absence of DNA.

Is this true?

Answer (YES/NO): NO